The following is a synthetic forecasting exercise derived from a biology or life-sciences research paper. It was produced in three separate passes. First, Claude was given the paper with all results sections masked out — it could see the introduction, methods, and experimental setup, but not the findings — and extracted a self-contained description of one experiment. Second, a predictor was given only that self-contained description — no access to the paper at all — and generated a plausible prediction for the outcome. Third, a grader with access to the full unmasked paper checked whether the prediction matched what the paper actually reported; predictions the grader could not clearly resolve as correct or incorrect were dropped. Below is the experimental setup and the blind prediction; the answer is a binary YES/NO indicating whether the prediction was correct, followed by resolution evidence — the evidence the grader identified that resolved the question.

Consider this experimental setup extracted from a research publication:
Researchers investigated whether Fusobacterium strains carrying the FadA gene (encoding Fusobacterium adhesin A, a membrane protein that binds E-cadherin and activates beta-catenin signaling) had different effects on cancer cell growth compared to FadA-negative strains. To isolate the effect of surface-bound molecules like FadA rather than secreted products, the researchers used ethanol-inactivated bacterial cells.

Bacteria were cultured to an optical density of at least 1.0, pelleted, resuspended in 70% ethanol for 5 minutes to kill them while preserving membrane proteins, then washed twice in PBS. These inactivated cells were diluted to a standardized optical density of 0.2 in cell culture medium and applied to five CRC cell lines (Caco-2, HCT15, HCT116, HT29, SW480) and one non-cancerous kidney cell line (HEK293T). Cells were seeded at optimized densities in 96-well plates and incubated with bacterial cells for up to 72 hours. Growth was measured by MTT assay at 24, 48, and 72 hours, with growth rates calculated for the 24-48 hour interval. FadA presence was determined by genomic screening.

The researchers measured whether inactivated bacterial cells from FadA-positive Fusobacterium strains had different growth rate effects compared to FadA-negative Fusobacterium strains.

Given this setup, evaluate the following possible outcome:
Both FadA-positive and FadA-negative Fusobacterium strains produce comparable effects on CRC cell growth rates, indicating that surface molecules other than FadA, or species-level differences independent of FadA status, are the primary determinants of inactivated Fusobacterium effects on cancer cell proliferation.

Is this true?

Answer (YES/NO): NO